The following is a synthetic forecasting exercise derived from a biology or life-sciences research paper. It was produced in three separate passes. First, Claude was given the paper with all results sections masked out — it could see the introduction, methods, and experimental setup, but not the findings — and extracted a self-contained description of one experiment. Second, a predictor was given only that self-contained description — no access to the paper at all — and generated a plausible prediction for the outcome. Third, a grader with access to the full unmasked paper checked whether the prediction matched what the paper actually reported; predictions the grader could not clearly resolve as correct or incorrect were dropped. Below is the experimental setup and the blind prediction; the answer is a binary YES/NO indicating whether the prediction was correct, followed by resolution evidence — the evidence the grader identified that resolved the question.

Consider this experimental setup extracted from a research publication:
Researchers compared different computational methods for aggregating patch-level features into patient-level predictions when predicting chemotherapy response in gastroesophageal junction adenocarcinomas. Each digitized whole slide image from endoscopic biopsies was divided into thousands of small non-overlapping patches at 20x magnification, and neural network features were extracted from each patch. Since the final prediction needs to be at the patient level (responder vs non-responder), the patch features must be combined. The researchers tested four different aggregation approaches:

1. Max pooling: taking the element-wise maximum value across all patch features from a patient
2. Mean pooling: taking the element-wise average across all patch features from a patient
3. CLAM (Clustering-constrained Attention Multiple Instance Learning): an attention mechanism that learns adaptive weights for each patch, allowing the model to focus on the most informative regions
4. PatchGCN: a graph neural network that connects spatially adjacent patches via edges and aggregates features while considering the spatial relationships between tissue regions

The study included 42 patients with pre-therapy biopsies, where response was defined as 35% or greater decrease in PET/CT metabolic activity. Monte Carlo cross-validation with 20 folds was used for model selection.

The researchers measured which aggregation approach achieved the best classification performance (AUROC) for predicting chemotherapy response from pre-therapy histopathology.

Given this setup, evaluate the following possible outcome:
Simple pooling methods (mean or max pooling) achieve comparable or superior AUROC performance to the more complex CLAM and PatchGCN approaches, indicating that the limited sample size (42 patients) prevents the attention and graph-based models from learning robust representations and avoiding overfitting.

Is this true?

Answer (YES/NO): NO